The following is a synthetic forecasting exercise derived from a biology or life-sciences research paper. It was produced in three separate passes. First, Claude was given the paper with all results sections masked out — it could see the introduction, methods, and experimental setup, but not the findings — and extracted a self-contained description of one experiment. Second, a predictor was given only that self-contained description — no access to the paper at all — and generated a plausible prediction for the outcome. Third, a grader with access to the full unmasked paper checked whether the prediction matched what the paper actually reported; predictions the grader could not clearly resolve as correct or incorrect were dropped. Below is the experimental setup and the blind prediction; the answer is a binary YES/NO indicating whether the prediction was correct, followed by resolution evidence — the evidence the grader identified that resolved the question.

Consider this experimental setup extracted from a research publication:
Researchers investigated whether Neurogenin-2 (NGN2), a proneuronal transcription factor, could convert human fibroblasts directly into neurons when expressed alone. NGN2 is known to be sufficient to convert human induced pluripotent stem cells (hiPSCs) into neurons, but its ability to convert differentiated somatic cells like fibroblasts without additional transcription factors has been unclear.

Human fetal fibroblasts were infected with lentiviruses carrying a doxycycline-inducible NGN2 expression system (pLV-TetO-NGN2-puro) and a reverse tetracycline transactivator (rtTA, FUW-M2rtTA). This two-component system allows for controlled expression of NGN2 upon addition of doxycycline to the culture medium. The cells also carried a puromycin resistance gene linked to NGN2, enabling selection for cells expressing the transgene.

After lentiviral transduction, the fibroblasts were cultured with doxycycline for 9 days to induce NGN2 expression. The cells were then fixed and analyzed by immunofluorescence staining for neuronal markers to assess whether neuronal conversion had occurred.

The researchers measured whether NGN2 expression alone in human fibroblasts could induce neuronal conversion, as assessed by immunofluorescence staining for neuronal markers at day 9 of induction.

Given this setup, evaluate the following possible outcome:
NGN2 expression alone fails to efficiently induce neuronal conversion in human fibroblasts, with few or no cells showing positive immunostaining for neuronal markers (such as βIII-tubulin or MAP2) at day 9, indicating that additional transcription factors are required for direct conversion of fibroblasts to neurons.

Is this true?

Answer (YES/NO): YES